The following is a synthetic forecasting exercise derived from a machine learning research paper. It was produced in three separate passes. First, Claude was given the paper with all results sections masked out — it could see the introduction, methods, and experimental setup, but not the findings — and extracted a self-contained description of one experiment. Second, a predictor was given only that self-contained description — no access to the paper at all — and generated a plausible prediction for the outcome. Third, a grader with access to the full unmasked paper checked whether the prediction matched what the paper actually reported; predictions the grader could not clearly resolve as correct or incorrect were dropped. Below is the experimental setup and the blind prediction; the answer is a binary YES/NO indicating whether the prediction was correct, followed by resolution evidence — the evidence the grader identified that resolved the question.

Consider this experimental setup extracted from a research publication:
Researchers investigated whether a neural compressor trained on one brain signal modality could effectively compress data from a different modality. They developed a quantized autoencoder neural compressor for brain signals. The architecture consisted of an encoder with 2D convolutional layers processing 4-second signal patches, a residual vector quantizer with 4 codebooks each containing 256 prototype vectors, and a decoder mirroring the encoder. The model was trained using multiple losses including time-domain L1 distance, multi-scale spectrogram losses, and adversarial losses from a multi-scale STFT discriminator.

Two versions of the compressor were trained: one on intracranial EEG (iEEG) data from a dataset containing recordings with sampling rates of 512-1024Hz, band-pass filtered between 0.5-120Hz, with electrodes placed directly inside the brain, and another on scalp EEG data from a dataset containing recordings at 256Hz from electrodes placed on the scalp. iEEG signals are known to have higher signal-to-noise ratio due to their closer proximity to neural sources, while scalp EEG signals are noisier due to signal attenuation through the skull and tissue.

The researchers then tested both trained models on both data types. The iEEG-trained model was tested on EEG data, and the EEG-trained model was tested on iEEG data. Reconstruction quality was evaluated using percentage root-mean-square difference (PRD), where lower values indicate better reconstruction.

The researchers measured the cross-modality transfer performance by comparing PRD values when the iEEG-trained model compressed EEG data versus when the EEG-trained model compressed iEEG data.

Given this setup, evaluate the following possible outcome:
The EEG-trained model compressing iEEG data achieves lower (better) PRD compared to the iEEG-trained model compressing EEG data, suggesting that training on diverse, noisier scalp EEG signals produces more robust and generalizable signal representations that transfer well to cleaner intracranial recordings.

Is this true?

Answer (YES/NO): NO